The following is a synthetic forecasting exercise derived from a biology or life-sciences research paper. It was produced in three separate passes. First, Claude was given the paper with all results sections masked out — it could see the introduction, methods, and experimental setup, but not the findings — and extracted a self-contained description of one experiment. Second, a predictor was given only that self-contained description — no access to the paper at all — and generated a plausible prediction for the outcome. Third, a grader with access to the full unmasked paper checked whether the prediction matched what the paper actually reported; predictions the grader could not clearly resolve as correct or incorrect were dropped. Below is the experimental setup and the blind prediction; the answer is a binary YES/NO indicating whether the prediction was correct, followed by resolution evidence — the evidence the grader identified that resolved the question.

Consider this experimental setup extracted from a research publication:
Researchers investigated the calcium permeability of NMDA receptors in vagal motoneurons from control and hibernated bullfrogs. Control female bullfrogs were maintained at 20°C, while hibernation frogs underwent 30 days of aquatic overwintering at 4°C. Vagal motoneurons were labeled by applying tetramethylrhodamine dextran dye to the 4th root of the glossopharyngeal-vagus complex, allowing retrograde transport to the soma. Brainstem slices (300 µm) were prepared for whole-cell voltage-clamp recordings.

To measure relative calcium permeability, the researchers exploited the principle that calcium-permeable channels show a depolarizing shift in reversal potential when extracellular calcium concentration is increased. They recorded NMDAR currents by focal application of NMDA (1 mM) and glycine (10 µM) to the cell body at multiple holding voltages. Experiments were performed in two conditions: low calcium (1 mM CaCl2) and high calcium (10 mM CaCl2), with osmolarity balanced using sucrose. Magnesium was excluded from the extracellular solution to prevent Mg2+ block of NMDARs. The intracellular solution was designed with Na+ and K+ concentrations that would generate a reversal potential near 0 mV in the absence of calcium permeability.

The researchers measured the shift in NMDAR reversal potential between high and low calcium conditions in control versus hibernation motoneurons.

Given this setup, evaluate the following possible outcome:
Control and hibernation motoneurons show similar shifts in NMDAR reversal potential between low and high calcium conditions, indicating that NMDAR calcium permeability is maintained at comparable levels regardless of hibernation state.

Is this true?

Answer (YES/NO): NO